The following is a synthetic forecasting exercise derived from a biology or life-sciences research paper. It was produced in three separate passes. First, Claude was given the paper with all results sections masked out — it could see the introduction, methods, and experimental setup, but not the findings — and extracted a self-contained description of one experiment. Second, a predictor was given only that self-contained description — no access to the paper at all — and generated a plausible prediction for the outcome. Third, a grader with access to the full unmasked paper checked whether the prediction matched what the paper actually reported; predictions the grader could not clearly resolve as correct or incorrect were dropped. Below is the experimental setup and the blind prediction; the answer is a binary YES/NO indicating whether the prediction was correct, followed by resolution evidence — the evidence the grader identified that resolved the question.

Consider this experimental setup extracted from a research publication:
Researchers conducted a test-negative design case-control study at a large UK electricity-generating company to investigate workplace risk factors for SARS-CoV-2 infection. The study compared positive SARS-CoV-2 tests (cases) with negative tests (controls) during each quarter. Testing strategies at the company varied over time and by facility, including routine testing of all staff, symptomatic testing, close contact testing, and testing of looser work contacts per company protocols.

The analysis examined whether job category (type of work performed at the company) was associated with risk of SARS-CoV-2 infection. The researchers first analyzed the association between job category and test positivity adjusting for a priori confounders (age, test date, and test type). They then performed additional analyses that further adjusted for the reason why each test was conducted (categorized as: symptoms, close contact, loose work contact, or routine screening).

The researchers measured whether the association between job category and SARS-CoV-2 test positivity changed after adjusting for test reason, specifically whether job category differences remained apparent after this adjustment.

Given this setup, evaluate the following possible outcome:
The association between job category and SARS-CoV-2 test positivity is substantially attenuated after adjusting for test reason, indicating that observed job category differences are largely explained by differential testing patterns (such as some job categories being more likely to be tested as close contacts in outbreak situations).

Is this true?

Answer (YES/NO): YES